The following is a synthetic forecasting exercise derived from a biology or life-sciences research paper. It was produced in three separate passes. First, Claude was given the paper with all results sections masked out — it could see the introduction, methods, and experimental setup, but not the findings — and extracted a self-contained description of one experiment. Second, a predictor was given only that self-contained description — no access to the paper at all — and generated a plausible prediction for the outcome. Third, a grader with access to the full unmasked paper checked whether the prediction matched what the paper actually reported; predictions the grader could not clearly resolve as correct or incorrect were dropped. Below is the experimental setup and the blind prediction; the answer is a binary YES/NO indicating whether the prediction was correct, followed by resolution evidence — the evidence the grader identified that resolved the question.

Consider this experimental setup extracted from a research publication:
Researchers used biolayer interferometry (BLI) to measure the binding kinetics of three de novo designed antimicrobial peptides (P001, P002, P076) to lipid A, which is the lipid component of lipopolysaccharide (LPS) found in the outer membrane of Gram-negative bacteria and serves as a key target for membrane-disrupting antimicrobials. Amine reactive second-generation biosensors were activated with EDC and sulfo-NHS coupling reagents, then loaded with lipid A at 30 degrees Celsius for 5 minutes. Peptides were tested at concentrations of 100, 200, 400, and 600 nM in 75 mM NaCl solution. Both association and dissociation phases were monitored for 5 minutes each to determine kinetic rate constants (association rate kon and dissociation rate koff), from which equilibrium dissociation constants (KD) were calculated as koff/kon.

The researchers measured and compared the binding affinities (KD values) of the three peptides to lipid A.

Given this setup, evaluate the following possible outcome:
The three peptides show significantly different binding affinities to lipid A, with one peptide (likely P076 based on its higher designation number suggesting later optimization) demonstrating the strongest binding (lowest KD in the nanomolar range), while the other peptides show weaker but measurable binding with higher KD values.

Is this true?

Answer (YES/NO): NO